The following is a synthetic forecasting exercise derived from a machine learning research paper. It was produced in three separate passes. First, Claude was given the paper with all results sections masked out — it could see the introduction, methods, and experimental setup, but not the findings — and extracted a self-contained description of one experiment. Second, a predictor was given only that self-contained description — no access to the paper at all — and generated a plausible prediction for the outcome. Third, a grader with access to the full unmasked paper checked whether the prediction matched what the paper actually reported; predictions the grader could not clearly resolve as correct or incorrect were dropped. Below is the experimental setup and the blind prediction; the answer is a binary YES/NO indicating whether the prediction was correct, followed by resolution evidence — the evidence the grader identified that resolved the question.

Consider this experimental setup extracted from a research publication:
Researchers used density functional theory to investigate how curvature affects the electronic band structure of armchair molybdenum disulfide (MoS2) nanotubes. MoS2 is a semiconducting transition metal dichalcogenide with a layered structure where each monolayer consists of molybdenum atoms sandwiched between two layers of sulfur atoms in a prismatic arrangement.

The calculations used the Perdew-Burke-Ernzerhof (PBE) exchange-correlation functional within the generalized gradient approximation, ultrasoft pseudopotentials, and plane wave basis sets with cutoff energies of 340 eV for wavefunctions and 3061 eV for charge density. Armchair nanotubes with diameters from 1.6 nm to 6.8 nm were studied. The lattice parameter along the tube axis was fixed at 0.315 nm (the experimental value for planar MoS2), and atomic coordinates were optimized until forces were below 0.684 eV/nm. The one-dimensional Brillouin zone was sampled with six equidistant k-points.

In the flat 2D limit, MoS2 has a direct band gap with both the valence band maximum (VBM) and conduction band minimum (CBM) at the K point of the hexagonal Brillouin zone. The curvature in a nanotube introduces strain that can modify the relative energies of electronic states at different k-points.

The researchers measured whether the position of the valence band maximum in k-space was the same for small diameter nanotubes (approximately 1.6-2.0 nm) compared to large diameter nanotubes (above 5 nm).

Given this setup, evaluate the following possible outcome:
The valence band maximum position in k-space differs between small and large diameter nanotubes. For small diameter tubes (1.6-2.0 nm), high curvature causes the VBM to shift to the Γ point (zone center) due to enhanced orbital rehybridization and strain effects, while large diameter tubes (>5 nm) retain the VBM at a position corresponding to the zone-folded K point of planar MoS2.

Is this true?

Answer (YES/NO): YES